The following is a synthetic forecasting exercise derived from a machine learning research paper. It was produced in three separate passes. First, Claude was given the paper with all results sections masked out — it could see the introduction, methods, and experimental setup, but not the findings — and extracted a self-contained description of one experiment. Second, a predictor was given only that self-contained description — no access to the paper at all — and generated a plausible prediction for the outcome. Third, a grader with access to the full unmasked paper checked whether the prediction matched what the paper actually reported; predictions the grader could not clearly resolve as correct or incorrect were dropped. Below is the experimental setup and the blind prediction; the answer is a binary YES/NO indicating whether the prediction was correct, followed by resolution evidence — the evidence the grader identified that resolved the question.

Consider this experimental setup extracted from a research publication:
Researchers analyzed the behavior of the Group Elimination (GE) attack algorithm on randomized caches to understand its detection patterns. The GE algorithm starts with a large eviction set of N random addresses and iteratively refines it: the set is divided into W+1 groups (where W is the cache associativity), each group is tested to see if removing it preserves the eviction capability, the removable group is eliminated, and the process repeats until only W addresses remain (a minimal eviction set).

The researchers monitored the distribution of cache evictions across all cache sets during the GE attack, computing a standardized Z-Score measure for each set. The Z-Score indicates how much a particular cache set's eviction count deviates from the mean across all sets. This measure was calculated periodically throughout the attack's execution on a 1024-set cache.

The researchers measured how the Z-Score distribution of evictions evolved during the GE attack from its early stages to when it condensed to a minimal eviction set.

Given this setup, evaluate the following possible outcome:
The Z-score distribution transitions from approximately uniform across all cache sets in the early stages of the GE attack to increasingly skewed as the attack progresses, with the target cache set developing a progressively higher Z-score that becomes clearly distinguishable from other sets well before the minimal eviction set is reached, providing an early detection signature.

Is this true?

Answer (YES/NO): NO